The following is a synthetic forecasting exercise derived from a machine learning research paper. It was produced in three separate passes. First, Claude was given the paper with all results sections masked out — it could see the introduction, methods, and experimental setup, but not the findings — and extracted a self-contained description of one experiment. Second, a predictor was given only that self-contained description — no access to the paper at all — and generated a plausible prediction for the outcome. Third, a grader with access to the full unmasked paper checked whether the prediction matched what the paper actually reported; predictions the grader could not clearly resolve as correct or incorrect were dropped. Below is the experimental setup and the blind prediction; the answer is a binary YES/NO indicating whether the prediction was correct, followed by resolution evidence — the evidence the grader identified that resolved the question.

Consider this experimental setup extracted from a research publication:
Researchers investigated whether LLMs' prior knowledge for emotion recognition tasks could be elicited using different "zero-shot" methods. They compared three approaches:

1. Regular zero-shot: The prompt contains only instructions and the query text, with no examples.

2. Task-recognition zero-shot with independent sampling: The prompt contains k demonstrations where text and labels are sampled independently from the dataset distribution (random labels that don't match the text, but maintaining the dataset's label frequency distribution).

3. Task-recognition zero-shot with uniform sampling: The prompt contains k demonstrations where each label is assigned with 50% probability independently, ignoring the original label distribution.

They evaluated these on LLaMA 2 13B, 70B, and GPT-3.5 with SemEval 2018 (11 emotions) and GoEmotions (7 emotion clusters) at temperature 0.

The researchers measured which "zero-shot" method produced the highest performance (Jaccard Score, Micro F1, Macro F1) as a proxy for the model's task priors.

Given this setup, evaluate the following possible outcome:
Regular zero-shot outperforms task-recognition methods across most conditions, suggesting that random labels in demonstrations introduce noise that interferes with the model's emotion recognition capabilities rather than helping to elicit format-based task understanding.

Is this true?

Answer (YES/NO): NO